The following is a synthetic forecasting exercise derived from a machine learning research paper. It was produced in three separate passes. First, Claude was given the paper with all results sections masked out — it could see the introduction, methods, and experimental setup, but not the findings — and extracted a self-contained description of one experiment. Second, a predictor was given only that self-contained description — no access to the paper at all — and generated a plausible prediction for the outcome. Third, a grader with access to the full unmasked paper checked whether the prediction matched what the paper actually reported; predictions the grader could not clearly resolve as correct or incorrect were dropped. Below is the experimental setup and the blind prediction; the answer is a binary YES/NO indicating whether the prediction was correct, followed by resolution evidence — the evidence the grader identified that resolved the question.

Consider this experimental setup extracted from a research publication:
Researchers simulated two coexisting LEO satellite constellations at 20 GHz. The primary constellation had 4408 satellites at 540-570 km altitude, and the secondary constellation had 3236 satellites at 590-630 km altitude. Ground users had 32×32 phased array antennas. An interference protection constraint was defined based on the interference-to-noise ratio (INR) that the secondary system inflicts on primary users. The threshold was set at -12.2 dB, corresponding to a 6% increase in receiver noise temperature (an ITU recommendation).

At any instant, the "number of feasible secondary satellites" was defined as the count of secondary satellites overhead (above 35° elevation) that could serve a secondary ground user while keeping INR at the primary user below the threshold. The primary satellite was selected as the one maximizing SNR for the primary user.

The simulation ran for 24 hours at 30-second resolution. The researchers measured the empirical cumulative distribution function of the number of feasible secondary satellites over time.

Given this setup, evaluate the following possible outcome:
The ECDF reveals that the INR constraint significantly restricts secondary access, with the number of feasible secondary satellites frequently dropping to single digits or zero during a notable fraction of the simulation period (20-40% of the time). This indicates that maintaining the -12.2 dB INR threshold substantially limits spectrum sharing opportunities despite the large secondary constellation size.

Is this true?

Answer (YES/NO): NO